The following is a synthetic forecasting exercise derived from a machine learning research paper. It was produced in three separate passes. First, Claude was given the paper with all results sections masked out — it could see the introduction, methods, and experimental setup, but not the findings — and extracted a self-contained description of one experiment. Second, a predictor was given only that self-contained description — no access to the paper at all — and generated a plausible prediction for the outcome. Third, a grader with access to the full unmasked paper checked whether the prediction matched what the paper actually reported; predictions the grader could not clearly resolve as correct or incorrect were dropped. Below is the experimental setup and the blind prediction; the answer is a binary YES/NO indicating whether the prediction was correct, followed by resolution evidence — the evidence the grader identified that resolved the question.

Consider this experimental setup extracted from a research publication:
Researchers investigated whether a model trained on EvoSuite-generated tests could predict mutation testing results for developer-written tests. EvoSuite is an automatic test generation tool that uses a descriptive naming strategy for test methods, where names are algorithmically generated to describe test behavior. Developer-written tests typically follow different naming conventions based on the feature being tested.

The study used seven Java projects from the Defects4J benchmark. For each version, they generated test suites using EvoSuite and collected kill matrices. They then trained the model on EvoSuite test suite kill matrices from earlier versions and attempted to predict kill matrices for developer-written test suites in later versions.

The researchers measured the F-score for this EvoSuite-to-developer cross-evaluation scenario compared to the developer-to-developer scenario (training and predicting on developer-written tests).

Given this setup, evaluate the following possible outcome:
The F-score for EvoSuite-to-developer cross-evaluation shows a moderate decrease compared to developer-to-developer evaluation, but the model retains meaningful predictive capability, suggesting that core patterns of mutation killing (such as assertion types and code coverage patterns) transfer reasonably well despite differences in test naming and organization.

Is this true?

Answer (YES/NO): NO